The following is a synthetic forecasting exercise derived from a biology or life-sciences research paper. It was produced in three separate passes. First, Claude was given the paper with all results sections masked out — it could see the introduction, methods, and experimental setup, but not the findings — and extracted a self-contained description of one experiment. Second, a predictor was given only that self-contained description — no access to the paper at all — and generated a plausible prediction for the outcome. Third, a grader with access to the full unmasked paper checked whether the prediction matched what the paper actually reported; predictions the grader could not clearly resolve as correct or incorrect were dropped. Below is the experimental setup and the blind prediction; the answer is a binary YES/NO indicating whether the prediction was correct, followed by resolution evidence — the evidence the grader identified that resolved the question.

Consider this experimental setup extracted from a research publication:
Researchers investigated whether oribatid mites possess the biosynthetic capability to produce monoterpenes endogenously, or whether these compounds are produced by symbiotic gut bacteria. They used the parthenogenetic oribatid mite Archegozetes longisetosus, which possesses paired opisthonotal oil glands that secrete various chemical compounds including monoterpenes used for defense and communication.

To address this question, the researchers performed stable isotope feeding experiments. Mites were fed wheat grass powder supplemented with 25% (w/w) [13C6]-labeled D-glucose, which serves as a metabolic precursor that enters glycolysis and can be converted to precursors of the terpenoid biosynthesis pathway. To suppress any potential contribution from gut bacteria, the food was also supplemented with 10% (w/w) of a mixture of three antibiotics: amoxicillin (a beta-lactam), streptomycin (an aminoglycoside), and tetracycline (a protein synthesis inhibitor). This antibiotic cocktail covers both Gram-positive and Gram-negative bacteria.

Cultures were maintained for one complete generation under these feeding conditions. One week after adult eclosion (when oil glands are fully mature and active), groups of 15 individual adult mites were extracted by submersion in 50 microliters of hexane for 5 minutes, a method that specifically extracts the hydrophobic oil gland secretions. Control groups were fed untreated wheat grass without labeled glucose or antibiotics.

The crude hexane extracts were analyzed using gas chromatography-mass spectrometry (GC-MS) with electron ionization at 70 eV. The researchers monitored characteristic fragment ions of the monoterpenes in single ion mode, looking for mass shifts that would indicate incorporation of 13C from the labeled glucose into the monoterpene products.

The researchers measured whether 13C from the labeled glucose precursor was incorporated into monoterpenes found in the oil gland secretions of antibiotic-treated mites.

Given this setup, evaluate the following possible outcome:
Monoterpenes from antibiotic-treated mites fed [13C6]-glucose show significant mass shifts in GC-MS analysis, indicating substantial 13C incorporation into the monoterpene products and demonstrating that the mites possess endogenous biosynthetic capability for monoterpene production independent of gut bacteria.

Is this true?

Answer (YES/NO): YES